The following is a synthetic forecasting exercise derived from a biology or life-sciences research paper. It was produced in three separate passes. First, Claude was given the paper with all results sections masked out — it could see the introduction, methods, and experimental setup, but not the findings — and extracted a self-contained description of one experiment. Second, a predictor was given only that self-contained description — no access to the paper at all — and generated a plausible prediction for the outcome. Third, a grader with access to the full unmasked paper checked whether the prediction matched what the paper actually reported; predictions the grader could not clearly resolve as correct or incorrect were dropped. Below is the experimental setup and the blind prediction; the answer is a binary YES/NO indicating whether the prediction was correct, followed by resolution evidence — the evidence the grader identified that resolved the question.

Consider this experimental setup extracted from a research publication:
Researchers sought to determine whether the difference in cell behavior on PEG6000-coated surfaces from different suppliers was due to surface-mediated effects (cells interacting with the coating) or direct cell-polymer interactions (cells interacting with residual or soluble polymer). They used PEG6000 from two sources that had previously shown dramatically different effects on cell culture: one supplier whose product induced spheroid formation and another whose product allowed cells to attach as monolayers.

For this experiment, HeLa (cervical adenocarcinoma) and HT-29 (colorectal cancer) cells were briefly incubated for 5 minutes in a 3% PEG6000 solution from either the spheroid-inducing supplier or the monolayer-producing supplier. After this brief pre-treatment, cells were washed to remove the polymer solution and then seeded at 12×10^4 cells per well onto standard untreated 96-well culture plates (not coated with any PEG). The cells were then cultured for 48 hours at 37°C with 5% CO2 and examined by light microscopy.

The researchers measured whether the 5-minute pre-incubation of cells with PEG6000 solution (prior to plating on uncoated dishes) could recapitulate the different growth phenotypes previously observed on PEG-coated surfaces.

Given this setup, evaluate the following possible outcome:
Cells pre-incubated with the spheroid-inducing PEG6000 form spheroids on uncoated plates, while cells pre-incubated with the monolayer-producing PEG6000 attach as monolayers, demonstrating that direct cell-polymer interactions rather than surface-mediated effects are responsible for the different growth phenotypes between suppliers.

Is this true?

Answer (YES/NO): NO